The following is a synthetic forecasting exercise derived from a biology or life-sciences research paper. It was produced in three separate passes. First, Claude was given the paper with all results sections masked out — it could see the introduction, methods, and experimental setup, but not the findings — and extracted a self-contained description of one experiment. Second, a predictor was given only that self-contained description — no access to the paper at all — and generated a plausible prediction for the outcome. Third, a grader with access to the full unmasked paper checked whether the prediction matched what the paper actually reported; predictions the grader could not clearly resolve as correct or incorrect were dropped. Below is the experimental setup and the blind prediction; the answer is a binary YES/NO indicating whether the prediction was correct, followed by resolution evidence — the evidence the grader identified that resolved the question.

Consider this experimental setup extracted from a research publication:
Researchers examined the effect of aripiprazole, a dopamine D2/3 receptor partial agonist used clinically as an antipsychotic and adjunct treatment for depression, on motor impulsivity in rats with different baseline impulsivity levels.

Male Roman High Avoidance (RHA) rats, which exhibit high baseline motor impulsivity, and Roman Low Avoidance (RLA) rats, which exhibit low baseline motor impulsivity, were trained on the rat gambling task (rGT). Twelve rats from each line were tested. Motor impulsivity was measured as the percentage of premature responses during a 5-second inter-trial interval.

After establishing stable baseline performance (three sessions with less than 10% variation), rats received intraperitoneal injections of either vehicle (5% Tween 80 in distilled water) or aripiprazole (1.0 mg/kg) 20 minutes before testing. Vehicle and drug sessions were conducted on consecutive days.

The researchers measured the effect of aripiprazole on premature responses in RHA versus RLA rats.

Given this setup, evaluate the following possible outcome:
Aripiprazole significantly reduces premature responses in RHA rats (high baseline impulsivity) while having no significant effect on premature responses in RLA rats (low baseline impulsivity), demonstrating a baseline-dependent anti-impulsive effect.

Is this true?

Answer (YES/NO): NO